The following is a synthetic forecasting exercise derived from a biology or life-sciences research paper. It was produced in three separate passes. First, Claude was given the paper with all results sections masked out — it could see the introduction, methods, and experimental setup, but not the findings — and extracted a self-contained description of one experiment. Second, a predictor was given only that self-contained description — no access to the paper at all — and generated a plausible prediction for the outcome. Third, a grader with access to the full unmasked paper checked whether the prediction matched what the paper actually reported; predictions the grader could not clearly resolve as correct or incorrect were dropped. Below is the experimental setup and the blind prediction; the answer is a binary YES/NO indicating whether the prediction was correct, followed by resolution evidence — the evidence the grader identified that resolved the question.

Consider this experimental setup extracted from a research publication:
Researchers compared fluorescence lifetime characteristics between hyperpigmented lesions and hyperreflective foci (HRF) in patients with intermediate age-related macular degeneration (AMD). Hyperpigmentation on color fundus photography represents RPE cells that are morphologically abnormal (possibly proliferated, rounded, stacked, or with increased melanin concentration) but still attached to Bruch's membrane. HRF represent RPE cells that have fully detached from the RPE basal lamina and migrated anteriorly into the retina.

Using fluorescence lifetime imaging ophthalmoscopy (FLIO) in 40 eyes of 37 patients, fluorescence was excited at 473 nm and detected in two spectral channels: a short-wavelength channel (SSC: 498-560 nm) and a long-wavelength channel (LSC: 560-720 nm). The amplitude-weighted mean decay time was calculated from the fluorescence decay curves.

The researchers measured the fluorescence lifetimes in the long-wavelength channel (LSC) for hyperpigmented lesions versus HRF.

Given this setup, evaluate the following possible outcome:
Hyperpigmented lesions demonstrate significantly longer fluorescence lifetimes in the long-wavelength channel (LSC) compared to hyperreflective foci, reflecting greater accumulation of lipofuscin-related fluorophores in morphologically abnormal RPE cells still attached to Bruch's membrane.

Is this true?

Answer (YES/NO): NO